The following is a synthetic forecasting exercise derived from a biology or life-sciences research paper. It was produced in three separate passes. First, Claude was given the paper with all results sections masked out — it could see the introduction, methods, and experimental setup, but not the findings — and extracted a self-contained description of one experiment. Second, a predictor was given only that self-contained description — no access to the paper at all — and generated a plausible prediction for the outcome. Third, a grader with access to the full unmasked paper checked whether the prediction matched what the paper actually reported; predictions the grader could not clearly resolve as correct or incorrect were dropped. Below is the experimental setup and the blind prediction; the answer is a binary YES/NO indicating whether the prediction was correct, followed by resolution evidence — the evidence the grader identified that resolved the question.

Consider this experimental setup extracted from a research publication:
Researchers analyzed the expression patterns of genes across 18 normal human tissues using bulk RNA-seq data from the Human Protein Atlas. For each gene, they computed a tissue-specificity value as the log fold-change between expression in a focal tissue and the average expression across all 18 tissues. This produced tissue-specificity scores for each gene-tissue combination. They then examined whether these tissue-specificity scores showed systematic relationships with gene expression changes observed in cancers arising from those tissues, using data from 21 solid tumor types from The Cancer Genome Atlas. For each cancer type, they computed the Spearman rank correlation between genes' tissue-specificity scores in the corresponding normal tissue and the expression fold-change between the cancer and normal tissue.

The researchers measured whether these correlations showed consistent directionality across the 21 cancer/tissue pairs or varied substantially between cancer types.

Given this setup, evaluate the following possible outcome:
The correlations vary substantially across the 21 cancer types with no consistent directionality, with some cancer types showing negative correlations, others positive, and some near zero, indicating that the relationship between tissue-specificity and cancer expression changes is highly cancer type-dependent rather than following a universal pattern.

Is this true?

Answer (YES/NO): NO